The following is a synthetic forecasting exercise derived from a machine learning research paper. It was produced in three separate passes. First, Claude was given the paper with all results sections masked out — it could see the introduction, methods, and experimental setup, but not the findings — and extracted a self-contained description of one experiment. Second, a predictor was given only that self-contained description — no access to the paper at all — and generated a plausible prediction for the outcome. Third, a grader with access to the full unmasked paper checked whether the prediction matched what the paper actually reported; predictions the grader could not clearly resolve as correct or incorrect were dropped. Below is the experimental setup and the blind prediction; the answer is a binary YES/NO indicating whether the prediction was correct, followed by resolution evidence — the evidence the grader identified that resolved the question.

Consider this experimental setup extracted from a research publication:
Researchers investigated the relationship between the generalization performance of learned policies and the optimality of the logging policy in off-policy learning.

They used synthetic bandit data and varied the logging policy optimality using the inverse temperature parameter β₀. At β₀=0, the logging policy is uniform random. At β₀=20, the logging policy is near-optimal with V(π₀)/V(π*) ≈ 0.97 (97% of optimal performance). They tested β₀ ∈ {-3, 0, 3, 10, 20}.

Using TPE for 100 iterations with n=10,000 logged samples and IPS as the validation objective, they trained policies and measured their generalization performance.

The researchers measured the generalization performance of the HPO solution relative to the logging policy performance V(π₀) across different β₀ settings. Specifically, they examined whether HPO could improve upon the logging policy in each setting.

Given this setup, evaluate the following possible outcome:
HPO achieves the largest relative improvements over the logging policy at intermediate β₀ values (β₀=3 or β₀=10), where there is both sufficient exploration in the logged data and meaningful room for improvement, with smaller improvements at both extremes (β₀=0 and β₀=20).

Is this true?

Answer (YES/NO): NO